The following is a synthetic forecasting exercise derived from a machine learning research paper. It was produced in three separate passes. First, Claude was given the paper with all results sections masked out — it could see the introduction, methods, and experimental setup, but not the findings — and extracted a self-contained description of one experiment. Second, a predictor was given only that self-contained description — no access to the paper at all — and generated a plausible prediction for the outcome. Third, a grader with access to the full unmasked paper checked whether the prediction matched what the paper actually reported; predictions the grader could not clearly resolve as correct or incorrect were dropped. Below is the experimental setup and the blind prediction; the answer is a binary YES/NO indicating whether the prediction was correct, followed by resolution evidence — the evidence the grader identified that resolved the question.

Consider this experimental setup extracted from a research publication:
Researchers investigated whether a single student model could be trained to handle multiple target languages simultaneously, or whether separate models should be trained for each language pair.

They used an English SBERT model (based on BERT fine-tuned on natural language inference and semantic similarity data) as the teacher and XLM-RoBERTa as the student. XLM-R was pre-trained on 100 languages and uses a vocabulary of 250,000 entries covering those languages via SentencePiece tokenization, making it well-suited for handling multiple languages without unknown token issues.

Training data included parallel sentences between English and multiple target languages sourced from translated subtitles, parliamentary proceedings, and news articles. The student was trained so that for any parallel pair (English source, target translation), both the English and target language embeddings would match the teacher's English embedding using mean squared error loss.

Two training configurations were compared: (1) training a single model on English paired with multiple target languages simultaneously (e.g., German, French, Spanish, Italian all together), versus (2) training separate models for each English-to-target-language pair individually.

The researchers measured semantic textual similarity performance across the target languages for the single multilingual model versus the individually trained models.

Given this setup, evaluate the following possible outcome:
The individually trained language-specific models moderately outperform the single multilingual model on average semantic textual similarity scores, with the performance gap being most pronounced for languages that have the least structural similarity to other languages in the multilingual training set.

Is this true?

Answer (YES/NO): NO